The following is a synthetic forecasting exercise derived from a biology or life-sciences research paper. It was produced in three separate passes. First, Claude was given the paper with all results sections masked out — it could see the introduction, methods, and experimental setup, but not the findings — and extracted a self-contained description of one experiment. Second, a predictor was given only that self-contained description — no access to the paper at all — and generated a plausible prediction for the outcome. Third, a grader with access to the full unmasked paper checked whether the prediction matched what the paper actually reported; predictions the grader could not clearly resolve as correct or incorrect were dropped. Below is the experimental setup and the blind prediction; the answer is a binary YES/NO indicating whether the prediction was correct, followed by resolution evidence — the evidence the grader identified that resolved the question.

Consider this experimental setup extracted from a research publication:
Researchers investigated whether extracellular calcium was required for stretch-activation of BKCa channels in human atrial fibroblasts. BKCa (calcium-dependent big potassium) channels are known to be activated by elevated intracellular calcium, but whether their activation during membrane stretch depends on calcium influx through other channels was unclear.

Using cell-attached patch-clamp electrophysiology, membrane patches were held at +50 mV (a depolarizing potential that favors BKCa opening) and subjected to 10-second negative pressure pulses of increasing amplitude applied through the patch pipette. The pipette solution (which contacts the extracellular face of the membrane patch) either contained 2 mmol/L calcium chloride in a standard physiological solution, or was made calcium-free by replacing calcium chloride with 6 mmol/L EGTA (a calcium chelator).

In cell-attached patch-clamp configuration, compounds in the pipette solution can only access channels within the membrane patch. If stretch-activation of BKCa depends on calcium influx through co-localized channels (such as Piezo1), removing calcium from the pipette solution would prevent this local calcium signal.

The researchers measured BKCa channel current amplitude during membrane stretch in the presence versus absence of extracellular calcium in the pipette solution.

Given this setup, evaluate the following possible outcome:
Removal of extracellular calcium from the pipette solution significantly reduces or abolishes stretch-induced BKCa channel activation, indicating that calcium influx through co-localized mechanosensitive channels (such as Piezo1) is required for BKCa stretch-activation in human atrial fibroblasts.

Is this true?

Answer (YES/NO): NO